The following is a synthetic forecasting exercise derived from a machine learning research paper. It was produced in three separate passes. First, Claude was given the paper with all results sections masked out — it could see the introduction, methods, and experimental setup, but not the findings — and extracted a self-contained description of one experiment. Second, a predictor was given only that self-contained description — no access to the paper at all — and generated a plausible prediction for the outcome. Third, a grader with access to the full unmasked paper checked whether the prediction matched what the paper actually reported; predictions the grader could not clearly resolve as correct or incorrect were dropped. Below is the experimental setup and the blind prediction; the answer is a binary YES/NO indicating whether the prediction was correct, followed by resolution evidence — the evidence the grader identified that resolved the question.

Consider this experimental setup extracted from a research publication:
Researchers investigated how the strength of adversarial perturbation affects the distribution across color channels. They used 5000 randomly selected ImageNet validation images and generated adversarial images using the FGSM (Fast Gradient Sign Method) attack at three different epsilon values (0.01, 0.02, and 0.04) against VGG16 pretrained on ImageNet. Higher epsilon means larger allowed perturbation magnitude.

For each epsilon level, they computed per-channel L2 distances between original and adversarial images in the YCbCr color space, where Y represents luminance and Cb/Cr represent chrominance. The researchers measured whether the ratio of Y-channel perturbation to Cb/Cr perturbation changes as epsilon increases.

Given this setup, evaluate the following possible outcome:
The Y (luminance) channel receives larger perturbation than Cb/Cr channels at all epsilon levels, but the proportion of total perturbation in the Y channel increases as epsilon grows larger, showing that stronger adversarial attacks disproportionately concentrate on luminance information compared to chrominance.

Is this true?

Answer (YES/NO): YES